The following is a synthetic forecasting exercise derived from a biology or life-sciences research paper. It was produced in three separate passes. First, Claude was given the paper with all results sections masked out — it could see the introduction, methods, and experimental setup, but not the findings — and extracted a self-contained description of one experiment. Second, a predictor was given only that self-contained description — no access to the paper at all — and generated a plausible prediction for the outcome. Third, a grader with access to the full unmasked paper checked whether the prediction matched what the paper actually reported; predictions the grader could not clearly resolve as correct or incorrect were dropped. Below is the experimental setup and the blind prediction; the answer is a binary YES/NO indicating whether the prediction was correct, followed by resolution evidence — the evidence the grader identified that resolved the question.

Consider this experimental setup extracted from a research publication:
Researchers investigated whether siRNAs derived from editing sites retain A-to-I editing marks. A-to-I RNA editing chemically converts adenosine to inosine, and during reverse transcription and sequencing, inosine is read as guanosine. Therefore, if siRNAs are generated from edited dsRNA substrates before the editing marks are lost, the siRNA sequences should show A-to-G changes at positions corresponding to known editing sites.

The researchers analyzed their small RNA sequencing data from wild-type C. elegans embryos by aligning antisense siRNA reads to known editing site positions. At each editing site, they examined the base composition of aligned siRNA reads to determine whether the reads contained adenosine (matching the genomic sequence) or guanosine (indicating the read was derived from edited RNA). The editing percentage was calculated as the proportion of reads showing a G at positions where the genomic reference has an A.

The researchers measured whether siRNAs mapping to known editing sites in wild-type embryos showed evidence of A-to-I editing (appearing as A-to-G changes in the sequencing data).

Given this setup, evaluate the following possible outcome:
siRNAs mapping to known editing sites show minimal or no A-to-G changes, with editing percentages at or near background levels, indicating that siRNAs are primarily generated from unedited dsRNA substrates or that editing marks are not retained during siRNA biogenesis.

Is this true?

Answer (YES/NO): NO